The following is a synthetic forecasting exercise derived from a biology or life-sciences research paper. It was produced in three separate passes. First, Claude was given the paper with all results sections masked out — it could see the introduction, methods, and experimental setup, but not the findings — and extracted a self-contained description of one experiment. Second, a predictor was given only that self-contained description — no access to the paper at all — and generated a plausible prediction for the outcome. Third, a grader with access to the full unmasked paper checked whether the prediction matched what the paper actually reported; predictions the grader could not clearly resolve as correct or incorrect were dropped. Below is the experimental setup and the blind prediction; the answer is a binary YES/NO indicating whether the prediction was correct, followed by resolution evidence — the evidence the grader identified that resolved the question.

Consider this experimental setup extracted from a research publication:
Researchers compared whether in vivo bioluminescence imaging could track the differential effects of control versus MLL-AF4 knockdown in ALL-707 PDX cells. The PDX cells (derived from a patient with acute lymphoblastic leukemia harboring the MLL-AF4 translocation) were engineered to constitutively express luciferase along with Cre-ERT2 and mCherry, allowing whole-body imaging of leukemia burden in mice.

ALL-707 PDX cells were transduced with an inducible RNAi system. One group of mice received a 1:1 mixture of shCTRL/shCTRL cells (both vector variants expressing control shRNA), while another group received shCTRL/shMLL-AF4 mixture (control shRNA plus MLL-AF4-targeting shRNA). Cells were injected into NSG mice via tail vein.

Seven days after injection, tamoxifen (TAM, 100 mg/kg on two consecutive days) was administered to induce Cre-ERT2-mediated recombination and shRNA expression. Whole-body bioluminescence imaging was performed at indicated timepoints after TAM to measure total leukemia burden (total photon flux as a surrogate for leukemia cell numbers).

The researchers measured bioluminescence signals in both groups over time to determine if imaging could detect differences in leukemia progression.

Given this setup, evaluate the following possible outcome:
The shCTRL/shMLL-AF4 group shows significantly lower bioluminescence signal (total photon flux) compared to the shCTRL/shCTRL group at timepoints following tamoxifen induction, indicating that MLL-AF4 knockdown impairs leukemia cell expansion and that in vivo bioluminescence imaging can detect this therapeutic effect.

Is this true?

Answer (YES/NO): YES